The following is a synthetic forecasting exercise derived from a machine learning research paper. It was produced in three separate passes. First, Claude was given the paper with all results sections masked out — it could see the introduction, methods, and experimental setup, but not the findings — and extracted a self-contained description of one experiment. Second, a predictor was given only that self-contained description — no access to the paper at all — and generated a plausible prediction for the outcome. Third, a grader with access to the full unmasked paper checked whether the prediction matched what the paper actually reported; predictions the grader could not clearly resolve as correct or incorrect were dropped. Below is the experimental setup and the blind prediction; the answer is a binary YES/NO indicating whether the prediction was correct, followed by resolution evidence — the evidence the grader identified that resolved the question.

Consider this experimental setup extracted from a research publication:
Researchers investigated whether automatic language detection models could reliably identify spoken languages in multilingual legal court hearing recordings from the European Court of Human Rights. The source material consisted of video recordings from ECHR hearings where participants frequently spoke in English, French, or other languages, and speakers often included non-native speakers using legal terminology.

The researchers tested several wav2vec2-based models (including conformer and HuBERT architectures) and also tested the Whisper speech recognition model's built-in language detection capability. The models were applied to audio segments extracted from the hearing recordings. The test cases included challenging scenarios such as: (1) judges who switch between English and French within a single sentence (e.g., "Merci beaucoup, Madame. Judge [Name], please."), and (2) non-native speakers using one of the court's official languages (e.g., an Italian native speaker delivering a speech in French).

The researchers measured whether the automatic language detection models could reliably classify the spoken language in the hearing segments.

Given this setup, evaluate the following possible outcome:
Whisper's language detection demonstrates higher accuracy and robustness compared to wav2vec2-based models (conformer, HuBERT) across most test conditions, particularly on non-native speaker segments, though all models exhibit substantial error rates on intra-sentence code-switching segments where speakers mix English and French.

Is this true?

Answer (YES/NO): NO